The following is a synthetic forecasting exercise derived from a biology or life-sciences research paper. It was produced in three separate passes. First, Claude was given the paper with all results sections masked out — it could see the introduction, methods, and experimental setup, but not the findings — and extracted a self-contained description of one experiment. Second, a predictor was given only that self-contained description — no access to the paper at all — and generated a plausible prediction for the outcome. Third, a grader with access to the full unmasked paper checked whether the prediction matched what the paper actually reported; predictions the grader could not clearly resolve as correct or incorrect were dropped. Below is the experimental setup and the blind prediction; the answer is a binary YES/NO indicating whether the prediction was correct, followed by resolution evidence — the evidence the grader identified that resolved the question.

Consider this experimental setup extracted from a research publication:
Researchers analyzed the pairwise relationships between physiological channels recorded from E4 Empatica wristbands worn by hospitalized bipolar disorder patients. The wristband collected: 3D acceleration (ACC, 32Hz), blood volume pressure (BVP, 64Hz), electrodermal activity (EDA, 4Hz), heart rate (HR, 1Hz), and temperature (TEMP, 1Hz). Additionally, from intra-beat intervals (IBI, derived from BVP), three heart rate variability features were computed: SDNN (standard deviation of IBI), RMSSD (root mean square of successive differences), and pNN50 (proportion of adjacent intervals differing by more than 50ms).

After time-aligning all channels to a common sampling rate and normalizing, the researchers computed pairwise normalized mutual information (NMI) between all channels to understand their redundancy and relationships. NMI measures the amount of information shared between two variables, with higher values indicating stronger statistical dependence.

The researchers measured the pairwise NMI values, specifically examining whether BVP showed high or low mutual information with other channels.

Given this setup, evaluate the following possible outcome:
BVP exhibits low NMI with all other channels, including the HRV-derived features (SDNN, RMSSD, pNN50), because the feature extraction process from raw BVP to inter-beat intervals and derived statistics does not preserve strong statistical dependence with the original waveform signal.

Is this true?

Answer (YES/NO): YES